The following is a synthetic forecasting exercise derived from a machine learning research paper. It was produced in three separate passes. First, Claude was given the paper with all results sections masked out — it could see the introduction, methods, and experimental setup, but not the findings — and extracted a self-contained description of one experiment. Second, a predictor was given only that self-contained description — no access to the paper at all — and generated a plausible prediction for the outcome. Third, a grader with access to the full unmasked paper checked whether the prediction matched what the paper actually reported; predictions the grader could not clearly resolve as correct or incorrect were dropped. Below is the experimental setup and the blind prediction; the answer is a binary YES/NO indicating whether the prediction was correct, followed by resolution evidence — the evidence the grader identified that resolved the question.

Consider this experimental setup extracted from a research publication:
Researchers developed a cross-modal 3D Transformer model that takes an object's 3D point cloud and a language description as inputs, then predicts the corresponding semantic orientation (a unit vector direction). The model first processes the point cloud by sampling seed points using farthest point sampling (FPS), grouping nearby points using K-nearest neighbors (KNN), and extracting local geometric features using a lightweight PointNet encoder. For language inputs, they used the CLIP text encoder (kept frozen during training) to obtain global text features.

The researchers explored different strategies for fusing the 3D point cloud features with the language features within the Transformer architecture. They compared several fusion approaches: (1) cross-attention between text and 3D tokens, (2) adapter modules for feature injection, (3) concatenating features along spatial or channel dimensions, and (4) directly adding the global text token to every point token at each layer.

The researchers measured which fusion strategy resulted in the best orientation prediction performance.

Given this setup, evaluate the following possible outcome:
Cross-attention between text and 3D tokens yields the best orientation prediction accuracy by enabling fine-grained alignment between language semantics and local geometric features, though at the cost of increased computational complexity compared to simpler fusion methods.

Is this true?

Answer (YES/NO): NO